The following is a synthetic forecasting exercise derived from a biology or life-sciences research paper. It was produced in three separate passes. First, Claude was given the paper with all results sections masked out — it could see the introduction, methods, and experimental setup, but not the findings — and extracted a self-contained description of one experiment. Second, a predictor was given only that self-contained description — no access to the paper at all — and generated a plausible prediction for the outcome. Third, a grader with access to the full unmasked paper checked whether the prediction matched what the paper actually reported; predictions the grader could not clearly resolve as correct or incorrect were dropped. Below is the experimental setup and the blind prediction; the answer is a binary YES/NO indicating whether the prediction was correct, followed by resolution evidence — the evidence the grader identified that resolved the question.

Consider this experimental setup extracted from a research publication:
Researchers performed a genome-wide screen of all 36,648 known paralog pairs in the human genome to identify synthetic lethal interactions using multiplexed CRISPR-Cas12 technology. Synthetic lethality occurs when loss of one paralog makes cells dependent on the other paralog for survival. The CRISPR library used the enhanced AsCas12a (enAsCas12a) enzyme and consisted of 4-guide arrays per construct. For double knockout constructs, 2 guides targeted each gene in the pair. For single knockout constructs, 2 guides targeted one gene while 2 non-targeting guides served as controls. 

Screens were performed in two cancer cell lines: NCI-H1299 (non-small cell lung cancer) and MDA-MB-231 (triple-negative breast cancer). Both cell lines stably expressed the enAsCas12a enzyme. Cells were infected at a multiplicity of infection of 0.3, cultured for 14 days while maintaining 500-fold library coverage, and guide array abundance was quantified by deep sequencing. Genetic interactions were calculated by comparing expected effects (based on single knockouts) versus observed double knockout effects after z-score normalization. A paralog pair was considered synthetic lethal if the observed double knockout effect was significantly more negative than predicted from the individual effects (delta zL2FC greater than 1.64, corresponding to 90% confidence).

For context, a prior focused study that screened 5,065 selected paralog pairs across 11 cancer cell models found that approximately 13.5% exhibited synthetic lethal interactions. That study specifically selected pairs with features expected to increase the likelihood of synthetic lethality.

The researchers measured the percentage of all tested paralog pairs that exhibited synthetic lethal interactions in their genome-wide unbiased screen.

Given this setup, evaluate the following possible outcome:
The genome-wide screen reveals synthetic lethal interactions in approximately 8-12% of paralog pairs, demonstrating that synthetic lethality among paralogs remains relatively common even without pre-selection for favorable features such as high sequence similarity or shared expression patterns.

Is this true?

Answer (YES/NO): NO